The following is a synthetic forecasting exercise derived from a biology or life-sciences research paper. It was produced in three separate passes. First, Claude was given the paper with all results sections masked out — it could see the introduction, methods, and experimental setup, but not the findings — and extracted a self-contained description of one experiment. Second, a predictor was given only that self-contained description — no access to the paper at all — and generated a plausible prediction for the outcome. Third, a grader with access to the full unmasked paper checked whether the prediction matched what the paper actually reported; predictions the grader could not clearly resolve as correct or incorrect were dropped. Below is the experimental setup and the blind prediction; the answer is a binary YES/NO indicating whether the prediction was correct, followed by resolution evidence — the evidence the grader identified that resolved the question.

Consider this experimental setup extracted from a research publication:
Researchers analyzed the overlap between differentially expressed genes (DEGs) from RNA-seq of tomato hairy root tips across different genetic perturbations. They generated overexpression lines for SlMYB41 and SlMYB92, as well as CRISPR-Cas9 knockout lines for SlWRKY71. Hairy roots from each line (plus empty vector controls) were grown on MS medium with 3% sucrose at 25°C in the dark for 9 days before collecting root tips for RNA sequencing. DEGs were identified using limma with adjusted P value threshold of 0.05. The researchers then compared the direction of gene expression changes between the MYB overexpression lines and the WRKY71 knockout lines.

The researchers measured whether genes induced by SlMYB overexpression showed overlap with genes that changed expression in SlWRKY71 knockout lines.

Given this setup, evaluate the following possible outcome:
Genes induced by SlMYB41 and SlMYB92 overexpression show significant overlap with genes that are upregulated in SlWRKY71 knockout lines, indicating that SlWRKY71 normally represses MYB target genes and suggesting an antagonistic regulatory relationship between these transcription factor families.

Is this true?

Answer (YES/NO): YES